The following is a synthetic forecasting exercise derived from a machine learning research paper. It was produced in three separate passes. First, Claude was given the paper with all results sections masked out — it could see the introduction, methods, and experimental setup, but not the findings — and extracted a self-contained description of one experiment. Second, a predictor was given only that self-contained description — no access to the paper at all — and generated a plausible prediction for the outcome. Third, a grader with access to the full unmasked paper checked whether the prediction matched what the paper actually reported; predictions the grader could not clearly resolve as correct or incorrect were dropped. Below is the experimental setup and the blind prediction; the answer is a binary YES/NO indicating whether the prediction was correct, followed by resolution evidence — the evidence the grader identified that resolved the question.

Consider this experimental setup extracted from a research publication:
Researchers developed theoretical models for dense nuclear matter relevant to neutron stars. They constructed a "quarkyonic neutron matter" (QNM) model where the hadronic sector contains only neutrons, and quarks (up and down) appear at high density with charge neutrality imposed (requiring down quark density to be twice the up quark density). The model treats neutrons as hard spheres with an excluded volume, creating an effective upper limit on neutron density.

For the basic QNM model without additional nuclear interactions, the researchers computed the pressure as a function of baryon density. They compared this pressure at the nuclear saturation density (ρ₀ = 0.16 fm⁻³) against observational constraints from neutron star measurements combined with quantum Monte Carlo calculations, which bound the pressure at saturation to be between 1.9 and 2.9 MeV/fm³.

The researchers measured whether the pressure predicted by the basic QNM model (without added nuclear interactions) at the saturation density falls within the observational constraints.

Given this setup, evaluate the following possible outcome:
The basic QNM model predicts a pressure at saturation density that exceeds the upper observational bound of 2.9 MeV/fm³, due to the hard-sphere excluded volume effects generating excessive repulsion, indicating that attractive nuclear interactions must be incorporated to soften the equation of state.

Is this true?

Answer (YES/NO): YES